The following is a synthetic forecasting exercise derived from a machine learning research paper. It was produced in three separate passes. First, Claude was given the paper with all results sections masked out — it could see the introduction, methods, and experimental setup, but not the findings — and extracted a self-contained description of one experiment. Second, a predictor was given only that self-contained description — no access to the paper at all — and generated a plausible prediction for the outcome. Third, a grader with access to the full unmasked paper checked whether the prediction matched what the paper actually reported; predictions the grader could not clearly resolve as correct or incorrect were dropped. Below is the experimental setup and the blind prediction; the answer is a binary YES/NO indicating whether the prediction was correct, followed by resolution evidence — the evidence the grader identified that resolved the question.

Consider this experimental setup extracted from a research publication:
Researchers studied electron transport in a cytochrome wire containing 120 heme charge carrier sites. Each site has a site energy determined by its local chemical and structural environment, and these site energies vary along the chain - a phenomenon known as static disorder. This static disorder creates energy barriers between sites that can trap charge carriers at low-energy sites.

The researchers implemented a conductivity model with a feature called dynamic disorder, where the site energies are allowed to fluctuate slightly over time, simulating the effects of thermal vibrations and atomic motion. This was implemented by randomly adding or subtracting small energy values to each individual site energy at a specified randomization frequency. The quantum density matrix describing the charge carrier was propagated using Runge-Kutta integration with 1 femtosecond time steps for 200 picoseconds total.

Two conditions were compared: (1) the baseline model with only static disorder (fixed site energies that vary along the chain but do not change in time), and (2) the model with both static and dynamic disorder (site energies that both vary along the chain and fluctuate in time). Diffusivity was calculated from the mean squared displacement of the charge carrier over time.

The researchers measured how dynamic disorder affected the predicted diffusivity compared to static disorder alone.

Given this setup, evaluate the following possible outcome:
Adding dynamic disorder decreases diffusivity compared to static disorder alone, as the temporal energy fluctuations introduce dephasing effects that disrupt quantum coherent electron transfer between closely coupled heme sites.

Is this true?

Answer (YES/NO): NO